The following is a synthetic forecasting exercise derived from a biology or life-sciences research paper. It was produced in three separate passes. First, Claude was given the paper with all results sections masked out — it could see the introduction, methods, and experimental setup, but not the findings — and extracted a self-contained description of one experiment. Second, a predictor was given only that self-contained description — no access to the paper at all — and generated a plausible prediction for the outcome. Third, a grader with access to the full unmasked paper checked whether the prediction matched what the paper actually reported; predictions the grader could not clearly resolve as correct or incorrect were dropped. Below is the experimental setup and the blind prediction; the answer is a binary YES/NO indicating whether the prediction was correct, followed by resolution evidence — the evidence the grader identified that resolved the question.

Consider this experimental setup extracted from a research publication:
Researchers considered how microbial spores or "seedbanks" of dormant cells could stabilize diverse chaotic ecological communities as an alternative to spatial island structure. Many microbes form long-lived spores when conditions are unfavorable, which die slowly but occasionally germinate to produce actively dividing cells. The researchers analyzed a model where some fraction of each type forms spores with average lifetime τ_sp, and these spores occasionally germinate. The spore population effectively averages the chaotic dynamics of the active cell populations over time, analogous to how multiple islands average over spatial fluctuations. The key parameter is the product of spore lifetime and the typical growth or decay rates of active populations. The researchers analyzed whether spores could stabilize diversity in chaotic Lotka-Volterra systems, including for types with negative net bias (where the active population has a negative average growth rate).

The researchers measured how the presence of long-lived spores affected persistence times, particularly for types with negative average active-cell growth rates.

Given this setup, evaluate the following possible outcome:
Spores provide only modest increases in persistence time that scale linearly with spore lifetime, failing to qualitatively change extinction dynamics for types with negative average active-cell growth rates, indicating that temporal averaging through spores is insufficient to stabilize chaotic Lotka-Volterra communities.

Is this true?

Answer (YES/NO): NO